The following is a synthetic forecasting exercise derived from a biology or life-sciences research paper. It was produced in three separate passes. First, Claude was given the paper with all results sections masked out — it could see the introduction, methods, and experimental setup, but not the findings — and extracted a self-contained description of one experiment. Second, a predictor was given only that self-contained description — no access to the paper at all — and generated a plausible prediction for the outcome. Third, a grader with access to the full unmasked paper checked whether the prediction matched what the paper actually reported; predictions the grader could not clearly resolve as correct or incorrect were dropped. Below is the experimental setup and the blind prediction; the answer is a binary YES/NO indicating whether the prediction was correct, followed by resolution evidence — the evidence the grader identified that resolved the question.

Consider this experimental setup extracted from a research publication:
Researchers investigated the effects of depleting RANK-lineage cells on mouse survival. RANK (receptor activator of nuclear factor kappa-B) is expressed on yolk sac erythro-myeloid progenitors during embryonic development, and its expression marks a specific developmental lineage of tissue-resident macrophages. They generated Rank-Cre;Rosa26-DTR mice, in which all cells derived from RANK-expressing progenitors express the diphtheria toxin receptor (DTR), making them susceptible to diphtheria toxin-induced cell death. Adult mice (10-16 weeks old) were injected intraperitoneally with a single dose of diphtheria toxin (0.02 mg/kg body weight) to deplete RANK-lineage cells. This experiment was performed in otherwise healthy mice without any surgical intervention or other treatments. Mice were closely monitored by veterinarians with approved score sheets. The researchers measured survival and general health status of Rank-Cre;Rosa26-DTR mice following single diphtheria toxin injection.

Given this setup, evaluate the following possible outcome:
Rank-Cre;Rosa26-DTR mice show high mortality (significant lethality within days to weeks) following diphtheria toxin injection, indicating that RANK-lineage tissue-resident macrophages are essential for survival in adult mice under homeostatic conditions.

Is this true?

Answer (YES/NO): NO